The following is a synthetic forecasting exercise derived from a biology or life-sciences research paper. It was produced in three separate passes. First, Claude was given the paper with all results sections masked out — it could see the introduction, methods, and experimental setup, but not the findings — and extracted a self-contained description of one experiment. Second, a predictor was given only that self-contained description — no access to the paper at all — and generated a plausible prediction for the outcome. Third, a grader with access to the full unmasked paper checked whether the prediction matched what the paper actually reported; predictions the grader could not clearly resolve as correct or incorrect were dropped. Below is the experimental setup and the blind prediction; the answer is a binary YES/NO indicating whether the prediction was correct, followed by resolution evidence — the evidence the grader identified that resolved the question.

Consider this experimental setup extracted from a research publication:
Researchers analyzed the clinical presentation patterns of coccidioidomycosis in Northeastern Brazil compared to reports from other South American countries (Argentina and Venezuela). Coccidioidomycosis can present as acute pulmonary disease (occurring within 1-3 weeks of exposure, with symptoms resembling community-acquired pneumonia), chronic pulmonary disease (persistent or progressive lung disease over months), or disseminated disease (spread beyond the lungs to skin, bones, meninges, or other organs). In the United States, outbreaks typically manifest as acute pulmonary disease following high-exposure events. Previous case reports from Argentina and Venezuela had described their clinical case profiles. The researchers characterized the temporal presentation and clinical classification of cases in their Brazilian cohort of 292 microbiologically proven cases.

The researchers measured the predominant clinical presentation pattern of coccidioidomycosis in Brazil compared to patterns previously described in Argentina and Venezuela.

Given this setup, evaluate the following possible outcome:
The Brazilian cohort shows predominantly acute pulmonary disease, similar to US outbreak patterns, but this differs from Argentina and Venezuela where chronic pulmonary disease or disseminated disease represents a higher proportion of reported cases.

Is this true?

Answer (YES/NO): YES